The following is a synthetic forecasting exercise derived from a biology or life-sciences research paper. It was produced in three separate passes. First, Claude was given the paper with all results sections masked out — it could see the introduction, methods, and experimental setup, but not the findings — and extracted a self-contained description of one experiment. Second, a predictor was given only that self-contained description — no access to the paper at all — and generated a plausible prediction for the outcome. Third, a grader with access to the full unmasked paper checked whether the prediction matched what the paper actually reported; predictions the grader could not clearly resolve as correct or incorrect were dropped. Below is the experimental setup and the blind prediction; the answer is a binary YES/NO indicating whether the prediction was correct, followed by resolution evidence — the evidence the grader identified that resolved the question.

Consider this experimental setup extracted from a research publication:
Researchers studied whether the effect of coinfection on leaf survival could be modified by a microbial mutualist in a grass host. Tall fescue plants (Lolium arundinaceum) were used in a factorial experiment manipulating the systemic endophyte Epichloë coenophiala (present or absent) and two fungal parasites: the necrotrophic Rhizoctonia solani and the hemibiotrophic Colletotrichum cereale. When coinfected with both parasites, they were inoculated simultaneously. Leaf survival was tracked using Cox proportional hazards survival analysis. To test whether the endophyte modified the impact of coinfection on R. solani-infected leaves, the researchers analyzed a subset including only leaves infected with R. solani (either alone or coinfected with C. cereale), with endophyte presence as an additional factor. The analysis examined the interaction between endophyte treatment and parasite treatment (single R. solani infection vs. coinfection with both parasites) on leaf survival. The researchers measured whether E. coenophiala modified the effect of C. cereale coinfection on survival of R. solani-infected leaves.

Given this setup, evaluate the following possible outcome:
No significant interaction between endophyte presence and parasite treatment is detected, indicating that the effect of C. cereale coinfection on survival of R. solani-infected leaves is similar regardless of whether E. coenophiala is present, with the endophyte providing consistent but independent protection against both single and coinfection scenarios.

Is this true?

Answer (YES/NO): NO